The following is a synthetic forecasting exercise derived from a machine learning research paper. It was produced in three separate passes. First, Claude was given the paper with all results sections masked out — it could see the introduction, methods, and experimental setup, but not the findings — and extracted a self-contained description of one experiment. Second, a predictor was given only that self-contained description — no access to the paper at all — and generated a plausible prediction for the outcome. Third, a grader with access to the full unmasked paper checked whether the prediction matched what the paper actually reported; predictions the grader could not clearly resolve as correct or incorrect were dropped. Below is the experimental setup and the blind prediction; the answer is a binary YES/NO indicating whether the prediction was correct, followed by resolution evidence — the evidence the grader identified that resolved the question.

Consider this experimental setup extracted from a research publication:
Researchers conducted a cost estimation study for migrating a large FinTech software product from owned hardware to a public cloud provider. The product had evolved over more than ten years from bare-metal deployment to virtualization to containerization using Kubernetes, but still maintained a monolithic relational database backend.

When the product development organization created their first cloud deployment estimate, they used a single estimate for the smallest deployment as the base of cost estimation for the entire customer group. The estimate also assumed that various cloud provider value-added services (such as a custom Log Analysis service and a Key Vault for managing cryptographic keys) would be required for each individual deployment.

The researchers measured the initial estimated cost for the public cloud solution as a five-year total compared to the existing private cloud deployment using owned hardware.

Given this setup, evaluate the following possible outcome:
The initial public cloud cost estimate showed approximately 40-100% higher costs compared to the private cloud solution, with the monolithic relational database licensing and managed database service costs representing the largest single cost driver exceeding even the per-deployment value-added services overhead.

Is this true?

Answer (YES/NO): NO